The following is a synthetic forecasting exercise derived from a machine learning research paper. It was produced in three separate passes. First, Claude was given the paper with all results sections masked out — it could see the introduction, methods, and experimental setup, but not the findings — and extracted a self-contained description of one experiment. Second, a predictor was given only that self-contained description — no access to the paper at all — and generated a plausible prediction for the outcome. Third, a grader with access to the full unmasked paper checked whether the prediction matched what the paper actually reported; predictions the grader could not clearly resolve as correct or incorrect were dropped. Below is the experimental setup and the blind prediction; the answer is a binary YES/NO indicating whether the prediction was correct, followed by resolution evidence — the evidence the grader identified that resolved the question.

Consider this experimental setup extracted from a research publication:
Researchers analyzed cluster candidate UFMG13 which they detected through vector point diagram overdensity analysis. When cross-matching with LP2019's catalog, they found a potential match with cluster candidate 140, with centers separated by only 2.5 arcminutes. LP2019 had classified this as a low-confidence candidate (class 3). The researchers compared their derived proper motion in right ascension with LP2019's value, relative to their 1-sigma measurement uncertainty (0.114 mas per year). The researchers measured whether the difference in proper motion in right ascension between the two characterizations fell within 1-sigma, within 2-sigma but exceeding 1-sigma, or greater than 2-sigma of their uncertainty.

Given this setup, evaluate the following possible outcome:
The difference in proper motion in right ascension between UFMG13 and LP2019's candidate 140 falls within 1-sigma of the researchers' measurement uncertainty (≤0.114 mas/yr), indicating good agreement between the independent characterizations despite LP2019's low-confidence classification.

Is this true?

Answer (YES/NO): NO